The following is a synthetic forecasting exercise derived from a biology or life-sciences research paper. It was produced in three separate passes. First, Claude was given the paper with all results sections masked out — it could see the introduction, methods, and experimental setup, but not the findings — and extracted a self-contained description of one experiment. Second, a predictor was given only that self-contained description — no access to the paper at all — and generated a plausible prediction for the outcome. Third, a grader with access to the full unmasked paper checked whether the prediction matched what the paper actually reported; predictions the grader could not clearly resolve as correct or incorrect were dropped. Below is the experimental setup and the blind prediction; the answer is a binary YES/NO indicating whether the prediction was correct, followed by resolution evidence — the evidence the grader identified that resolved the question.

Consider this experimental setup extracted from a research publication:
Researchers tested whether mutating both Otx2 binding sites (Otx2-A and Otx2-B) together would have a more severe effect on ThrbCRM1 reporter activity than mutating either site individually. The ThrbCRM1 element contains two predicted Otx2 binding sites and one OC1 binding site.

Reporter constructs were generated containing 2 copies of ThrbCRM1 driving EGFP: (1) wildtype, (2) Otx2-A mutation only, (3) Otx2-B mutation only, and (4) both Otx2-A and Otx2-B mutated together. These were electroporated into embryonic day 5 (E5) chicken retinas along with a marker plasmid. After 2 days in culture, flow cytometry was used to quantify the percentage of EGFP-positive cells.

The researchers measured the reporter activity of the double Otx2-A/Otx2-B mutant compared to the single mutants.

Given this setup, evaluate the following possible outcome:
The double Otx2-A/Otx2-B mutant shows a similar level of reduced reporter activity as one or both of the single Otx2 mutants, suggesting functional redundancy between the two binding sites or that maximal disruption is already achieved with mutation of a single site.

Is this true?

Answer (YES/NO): YES